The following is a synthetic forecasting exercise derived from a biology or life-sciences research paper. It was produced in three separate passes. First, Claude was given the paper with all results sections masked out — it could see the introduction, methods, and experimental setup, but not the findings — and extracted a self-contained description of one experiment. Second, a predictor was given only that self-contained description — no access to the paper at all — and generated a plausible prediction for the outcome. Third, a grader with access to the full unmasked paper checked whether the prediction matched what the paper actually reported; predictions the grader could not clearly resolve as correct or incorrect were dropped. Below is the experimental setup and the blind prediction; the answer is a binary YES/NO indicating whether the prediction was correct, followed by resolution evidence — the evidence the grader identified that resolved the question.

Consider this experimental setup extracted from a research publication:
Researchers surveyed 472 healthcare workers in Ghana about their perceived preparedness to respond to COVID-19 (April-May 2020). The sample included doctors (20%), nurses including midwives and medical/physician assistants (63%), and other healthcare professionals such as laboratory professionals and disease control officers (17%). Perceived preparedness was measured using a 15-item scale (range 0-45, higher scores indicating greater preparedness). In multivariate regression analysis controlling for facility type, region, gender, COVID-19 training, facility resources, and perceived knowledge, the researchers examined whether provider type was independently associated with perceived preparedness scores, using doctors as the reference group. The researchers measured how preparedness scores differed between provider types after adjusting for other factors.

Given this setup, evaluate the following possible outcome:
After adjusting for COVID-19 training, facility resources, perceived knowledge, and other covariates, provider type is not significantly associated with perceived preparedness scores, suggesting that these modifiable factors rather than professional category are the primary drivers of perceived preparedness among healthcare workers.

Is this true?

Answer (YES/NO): NO